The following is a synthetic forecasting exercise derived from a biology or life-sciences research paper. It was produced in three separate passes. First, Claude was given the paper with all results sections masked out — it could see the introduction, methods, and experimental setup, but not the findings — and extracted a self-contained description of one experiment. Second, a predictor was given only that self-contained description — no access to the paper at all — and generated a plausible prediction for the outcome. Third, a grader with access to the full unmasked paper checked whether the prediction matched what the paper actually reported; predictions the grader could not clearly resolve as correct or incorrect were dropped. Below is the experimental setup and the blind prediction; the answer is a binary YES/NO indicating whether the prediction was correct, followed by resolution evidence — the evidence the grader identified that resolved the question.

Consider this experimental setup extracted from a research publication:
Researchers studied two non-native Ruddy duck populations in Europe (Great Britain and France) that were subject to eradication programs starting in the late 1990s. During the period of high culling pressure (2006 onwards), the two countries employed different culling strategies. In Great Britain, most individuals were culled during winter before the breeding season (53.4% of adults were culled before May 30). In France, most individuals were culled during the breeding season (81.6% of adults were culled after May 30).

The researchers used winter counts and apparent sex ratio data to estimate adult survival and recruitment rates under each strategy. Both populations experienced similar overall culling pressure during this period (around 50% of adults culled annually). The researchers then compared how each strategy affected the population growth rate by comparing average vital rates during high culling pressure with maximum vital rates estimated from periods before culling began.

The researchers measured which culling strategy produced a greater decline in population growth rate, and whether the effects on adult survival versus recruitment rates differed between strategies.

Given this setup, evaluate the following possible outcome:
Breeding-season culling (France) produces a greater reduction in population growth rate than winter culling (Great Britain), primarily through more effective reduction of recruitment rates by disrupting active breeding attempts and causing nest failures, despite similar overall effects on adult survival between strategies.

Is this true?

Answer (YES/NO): NO